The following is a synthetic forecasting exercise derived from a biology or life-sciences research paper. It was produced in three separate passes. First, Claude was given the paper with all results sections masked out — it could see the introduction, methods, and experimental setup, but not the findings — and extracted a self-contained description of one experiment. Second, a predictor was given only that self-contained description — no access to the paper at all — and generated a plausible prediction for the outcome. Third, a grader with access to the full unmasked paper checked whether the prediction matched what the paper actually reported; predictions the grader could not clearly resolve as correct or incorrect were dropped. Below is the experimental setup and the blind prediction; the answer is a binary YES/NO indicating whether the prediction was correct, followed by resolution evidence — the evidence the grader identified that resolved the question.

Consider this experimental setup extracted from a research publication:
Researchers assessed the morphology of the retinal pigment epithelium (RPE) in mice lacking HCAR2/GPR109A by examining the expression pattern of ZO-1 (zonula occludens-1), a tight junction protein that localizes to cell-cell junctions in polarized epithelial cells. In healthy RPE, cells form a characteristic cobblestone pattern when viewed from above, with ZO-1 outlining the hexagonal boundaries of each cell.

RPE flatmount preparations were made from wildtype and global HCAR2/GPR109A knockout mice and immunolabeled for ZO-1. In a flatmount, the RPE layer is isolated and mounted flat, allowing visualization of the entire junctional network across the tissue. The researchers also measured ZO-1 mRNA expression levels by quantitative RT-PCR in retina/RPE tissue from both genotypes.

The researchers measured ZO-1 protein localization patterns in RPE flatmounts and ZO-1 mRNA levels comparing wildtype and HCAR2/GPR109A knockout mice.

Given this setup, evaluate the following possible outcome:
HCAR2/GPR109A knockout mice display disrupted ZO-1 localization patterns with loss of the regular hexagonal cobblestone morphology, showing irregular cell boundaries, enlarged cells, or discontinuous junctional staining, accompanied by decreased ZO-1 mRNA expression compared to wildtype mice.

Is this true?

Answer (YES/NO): YES